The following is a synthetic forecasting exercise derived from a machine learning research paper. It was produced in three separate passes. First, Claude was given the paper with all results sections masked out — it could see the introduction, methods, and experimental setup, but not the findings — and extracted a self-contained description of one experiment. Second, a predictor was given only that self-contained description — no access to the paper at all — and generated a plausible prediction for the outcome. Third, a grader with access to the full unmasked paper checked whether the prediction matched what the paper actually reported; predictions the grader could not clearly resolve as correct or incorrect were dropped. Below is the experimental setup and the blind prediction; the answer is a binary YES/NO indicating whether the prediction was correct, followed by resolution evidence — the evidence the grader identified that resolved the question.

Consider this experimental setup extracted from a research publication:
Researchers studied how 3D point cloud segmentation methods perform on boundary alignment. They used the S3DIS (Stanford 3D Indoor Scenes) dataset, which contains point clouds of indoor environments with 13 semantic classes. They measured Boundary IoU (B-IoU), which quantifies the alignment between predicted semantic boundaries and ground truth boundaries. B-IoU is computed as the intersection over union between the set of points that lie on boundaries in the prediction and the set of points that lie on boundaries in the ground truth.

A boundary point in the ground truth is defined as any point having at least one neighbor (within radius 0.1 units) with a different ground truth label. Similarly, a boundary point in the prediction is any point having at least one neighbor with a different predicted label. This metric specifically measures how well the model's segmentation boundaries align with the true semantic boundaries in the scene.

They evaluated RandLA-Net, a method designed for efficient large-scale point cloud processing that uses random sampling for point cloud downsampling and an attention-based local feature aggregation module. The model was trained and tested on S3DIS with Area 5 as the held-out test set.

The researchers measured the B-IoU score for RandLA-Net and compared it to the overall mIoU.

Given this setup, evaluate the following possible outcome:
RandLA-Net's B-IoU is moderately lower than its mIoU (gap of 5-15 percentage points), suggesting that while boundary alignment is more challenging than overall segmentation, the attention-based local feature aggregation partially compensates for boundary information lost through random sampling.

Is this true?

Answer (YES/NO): NO